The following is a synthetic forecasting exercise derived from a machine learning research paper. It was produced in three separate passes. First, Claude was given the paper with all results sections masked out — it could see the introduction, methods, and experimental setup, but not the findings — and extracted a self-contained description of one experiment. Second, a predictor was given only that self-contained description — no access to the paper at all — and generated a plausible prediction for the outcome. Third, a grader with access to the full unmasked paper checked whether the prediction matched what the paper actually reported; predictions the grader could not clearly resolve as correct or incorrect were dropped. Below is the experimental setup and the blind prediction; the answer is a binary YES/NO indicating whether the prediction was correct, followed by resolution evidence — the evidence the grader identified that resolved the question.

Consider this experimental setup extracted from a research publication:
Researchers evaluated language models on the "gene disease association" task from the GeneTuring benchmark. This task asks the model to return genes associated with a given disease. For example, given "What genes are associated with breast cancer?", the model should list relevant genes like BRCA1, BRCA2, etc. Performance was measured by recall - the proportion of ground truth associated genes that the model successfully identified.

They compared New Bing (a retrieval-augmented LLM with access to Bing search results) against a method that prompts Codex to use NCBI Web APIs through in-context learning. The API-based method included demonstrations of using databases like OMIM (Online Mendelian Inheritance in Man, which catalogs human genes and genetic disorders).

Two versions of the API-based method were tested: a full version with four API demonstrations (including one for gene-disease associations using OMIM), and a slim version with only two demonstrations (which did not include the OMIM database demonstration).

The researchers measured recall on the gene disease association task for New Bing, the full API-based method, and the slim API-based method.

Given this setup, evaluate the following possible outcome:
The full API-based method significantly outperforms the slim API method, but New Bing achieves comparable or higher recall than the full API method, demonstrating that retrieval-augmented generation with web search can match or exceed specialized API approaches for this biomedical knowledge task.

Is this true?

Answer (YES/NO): YES